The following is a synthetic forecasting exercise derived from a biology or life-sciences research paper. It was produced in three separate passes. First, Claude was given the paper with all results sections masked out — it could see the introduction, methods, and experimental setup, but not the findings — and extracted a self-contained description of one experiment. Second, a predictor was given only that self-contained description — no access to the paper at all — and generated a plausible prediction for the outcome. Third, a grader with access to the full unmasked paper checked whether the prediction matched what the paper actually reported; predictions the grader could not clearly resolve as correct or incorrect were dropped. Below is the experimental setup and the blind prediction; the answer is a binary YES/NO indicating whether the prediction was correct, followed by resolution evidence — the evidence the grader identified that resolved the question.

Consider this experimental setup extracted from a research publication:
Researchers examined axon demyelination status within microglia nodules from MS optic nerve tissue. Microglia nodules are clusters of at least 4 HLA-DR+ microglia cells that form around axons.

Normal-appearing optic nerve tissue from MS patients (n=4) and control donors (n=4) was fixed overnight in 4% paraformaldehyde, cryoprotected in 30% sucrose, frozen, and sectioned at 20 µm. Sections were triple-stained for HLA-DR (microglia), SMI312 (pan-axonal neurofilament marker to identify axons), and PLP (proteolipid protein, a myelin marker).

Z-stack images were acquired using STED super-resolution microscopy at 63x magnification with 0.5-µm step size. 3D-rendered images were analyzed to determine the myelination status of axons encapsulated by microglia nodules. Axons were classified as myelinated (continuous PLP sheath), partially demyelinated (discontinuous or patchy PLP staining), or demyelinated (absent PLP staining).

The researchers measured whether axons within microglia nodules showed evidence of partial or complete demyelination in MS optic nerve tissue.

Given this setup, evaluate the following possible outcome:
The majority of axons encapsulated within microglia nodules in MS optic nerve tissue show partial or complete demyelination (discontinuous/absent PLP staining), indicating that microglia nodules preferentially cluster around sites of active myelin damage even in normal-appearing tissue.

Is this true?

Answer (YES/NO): NO